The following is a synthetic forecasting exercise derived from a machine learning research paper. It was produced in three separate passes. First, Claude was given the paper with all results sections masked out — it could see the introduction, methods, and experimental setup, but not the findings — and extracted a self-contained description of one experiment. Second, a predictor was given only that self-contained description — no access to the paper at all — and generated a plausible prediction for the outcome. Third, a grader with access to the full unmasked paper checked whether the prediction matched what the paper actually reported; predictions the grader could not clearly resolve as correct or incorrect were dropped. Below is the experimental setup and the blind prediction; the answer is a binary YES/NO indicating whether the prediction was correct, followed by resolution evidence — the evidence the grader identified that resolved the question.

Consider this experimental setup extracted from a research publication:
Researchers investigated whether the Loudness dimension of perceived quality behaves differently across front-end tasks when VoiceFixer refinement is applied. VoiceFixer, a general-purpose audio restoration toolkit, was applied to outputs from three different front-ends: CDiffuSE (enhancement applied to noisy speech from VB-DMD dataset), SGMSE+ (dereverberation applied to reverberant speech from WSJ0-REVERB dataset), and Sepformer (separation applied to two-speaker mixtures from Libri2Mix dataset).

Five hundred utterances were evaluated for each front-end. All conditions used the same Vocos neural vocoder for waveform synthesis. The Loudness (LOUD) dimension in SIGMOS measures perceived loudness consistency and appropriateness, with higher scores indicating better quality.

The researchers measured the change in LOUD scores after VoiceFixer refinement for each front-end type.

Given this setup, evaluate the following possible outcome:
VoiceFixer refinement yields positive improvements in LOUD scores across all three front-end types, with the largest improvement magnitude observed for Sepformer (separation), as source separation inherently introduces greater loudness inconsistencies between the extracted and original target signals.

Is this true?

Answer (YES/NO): NO